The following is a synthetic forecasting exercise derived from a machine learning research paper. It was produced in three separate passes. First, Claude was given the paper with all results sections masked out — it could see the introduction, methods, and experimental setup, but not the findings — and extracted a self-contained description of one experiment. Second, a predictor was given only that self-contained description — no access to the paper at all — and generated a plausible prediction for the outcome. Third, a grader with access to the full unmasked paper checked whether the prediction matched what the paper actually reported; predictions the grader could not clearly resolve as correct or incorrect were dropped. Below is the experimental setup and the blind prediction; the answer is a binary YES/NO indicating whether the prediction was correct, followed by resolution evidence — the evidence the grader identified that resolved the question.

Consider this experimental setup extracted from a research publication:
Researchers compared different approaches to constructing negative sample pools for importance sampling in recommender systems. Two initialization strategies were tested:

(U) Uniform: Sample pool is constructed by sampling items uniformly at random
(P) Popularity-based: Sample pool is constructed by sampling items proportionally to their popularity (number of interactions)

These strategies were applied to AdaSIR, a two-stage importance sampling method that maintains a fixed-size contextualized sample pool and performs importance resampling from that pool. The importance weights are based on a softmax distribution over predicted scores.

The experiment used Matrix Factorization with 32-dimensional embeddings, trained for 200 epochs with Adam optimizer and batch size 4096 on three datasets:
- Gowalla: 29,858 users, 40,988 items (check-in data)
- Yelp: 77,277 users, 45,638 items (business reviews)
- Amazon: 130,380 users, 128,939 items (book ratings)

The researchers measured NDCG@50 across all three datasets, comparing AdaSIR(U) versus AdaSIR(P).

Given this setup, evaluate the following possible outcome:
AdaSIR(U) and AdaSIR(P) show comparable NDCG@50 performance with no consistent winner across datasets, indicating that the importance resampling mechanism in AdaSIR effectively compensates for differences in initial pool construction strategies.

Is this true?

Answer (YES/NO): YES